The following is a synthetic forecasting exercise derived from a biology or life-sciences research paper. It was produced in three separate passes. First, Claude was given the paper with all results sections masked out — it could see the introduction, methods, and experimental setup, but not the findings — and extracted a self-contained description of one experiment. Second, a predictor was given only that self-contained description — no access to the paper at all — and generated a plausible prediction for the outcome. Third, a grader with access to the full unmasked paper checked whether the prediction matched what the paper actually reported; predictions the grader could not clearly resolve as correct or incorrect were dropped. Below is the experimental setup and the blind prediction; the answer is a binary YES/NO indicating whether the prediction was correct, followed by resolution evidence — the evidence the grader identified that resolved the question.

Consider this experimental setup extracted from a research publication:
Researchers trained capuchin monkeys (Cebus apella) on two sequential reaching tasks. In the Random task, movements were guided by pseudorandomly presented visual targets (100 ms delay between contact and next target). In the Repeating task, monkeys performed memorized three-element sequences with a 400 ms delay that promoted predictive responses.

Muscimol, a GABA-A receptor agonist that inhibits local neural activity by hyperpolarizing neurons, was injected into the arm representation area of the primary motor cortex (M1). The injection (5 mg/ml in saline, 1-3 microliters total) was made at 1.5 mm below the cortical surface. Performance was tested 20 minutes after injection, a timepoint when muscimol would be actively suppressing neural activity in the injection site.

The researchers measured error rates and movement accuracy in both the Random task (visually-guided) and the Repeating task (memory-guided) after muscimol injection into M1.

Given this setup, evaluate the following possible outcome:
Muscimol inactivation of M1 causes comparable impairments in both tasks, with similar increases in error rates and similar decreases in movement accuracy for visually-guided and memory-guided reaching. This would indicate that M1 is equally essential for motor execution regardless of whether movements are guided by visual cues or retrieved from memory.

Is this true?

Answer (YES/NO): YES